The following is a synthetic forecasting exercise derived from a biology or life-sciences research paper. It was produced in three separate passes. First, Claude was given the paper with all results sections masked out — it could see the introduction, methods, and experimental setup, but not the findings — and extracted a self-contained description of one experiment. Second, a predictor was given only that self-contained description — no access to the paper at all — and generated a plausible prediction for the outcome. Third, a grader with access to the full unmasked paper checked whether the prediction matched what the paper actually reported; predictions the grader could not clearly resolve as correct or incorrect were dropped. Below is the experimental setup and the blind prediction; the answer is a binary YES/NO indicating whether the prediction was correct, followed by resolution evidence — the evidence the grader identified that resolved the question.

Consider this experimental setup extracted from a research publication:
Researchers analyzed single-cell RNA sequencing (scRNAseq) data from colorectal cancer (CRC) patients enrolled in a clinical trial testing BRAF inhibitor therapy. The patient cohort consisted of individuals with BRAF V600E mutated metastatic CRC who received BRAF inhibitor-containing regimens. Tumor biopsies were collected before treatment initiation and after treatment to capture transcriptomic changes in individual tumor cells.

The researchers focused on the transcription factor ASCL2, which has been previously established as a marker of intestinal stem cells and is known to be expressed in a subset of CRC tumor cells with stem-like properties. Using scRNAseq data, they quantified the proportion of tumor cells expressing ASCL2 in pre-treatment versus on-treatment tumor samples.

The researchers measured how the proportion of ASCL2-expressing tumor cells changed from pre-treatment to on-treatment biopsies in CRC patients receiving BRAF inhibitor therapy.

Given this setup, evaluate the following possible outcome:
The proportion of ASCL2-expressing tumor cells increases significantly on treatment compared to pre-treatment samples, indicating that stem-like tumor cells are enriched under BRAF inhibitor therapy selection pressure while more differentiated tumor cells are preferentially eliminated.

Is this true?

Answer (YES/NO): NO